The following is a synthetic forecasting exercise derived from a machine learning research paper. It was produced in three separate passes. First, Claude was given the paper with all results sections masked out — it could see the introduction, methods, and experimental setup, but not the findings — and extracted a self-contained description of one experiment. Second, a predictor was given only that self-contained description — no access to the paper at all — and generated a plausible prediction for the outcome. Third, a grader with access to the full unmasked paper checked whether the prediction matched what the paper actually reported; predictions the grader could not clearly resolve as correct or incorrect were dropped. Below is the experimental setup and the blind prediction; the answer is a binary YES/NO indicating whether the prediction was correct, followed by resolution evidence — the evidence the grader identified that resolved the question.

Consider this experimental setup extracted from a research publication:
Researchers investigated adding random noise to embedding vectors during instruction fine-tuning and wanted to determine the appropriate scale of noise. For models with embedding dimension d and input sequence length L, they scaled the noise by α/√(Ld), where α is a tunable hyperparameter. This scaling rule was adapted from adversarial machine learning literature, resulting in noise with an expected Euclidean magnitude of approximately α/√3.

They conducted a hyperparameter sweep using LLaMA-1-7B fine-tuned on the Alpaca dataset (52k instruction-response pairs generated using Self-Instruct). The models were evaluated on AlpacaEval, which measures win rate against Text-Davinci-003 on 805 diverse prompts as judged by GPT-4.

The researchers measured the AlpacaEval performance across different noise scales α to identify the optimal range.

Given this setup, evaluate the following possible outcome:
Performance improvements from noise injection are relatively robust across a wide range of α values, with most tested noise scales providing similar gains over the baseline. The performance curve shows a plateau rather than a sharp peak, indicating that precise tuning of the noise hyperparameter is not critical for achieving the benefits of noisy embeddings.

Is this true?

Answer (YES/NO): YES